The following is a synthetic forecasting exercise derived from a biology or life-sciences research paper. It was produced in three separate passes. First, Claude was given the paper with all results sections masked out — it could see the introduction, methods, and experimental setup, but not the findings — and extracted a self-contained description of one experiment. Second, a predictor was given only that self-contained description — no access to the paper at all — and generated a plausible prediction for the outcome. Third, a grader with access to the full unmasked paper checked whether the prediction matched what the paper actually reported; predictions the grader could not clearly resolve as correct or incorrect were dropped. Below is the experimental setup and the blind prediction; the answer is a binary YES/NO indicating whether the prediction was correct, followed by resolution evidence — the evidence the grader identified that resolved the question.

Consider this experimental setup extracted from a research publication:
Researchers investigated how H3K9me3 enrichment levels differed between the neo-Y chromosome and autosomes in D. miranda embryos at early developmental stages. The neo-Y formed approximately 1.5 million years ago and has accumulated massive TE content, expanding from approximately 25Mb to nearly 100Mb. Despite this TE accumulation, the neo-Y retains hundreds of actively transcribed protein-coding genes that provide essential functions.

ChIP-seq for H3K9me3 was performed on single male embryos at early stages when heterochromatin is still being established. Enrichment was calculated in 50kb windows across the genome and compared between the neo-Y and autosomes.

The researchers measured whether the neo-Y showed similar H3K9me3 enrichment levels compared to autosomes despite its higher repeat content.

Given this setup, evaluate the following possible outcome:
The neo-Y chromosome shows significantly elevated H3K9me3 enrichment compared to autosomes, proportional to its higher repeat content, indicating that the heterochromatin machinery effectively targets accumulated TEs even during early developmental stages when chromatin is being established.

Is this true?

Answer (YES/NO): NO